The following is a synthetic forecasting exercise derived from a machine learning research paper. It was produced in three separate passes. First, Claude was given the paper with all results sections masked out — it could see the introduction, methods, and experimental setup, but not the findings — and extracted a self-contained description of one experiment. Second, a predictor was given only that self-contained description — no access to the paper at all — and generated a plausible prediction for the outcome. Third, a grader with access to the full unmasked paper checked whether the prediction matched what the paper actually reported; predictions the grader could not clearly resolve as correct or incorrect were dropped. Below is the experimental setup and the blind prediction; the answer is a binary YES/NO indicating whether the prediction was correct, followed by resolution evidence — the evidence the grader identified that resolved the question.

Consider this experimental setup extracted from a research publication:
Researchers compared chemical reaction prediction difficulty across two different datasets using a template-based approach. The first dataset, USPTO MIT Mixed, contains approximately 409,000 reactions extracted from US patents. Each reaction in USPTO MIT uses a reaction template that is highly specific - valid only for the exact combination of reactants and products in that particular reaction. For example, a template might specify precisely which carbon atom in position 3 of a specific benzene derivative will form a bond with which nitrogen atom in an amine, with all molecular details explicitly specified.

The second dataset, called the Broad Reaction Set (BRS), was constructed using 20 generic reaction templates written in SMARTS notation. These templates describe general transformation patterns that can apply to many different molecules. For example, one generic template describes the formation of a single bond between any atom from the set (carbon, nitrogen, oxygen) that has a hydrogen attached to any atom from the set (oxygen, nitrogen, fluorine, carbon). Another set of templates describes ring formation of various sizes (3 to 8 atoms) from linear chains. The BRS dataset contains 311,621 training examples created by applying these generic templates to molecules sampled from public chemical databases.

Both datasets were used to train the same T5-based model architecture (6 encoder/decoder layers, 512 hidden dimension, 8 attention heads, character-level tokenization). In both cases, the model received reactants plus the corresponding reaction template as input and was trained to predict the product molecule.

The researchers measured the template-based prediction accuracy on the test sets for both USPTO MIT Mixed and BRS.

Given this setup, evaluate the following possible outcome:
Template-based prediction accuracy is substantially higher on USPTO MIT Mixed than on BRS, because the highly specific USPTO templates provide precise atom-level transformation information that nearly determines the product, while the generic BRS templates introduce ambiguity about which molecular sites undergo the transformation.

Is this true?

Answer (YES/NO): YES